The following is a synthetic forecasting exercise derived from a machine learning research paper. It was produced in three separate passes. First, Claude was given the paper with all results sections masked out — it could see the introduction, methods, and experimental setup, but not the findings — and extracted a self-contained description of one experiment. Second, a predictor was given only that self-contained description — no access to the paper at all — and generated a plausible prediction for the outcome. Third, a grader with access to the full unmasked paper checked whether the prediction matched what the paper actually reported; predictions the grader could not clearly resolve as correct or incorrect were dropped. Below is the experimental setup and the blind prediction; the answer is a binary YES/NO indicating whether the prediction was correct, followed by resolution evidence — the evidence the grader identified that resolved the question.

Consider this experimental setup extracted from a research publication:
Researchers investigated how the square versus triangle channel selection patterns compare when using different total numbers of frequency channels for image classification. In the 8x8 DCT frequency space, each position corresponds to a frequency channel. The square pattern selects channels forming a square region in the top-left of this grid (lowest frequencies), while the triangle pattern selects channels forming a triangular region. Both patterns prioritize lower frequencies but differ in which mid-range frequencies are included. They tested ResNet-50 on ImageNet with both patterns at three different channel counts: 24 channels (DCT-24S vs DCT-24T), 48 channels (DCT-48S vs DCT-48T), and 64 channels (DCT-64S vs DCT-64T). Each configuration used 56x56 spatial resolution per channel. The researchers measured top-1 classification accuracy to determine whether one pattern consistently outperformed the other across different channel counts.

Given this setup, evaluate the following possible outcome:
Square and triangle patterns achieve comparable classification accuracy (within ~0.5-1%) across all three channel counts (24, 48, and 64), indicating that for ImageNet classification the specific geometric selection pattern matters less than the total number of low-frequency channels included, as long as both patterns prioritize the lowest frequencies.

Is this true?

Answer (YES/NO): YES